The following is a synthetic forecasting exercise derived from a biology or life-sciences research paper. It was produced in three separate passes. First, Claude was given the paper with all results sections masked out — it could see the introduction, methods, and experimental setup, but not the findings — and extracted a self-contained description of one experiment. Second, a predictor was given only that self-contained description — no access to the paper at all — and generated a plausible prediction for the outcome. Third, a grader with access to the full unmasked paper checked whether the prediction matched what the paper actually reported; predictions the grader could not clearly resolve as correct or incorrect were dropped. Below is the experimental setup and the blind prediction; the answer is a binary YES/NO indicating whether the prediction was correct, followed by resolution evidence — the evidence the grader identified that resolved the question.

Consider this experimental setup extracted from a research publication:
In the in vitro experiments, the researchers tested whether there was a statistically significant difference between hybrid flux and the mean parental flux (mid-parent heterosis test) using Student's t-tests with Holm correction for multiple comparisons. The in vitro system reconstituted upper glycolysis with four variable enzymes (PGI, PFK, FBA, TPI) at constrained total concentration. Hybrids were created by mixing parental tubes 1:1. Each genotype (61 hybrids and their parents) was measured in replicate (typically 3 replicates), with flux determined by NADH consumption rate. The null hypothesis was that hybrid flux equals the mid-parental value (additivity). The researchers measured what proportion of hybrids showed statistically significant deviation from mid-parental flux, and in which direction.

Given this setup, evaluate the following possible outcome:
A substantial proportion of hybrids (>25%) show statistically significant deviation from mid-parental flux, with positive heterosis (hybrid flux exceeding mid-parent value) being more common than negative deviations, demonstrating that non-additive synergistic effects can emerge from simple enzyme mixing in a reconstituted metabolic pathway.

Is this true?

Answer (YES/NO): YES